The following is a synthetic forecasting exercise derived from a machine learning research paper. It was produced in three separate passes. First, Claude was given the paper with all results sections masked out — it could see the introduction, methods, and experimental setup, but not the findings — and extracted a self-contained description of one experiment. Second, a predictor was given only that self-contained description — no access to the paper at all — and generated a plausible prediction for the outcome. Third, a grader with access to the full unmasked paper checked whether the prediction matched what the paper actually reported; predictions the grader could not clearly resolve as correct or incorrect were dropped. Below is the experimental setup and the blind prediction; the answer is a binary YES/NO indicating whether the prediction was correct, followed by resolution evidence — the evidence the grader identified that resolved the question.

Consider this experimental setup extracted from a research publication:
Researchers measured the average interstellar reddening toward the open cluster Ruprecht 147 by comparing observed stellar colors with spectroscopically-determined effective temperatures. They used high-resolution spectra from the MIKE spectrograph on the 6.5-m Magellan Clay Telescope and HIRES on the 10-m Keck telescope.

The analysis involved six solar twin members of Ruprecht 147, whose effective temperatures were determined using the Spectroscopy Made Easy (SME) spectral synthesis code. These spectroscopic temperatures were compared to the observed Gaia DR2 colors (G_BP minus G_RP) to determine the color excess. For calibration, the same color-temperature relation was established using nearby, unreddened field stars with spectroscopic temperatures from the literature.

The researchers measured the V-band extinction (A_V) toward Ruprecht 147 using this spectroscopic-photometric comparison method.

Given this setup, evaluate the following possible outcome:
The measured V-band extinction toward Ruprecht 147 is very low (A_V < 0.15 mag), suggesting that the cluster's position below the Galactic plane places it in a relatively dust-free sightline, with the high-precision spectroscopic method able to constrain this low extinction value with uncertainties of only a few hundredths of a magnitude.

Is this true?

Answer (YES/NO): NO